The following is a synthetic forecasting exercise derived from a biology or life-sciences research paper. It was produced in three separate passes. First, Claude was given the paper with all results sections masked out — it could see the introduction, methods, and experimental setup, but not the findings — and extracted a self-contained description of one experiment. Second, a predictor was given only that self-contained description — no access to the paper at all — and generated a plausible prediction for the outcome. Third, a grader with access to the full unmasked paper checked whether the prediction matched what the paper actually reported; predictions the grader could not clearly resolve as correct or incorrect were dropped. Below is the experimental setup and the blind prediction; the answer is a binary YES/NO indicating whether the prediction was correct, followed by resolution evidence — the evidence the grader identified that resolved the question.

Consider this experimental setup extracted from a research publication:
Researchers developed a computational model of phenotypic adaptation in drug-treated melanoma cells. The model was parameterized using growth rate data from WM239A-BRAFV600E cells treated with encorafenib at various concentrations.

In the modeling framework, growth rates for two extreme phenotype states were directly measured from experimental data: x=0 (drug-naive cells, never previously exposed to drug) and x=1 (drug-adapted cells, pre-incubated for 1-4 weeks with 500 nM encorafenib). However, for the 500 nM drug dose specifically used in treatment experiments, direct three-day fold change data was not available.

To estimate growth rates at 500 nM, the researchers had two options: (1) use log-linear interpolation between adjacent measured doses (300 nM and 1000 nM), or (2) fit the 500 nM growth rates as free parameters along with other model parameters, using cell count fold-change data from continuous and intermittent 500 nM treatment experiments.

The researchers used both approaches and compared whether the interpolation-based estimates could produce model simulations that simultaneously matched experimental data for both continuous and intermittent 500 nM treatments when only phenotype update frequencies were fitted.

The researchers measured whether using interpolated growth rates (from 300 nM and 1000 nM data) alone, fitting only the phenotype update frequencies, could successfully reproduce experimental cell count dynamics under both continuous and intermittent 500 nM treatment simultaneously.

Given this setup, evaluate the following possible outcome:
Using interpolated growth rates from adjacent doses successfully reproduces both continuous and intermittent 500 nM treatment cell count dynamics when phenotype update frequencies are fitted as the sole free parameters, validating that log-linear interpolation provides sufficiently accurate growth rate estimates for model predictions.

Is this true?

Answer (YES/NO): NO